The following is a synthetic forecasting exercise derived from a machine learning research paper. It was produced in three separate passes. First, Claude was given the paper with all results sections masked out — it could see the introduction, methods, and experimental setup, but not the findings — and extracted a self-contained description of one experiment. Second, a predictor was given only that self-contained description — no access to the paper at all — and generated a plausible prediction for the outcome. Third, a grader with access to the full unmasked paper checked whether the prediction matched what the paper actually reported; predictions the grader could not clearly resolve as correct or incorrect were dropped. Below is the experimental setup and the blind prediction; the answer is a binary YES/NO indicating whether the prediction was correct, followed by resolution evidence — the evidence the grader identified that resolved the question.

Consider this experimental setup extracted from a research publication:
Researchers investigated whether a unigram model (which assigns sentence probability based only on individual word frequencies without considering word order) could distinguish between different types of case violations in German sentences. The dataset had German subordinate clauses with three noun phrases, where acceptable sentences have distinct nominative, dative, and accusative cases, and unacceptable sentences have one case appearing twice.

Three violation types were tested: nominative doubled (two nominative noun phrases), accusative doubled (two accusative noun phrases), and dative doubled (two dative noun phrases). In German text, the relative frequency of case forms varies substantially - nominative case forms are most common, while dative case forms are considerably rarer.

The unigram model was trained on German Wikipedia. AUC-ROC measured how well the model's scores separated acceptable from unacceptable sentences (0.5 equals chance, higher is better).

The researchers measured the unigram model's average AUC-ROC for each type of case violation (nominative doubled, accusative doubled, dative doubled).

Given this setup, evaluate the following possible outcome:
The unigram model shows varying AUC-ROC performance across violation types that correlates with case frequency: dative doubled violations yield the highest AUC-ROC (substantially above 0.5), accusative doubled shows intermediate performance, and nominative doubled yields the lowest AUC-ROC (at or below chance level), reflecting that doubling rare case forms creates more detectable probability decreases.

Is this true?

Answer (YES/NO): YES